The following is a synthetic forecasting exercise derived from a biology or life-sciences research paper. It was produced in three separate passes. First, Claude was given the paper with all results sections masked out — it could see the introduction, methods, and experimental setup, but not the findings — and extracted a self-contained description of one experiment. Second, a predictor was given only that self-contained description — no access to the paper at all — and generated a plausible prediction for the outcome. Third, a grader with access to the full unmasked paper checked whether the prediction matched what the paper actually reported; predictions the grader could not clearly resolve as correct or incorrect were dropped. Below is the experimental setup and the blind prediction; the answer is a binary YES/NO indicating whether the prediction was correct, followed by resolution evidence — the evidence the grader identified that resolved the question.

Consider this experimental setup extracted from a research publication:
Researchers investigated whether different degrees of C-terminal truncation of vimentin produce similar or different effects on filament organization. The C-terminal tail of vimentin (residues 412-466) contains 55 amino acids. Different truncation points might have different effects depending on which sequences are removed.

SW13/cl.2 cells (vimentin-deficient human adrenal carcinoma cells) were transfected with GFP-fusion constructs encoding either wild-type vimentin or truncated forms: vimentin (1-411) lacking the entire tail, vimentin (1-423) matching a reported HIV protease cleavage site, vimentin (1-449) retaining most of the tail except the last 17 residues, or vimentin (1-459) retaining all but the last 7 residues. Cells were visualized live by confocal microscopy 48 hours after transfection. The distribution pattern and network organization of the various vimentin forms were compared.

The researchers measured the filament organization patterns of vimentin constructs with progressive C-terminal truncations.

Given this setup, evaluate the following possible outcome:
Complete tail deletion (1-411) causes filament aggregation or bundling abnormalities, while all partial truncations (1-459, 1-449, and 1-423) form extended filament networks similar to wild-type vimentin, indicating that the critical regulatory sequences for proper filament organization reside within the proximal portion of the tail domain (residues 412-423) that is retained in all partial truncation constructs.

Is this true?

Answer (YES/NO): NO